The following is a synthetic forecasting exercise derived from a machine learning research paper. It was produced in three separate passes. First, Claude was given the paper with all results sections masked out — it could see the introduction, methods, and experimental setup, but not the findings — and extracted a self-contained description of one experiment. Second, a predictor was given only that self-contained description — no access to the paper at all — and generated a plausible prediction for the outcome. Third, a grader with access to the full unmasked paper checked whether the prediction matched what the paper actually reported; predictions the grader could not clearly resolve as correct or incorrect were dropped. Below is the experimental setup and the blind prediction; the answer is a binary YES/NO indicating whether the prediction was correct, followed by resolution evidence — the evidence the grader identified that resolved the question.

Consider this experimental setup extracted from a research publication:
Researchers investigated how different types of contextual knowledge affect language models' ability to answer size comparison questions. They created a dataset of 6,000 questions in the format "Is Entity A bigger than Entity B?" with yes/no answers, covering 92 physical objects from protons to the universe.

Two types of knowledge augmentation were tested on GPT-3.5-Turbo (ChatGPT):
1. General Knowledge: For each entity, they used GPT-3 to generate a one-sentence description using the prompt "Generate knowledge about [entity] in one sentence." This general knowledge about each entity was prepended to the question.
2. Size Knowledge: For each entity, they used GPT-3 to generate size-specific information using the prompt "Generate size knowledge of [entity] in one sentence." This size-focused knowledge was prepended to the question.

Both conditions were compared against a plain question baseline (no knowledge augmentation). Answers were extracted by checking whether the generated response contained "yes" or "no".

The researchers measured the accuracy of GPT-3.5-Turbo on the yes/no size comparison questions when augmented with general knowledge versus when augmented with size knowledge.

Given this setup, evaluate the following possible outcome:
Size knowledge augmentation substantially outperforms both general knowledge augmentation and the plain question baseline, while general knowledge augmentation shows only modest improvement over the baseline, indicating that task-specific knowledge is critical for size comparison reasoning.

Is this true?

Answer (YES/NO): NO